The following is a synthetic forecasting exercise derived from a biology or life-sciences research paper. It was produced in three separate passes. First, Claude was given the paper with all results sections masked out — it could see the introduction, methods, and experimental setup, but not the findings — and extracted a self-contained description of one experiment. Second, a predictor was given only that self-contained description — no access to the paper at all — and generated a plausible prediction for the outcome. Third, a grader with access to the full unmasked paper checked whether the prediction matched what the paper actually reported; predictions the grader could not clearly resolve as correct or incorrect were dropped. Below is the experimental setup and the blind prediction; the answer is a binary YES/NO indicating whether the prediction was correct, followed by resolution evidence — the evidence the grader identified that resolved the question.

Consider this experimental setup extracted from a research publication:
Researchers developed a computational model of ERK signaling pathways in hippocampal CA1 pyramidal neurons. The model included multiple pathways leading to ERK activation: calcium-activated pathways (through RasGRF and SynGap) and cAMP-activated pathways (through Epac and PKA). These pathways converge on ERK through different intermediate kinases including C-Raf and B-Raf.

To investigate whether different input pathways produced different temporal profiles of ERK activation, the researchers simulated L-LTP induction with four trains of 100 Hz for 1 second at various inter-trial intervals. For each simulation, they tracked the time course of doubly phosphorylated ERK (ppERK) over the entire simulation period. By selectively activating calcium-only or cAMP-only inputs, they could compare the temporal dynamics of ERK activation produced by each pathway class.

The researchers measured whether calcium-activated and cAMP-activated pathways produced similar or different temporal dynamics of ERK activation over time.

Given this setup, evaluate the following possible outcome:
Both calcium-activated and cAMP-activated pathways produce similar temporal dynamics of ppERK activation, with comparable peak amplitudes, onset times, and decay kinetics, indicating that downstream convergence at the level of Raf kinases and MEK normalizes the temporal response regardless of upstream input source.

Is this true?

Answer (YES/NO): NO